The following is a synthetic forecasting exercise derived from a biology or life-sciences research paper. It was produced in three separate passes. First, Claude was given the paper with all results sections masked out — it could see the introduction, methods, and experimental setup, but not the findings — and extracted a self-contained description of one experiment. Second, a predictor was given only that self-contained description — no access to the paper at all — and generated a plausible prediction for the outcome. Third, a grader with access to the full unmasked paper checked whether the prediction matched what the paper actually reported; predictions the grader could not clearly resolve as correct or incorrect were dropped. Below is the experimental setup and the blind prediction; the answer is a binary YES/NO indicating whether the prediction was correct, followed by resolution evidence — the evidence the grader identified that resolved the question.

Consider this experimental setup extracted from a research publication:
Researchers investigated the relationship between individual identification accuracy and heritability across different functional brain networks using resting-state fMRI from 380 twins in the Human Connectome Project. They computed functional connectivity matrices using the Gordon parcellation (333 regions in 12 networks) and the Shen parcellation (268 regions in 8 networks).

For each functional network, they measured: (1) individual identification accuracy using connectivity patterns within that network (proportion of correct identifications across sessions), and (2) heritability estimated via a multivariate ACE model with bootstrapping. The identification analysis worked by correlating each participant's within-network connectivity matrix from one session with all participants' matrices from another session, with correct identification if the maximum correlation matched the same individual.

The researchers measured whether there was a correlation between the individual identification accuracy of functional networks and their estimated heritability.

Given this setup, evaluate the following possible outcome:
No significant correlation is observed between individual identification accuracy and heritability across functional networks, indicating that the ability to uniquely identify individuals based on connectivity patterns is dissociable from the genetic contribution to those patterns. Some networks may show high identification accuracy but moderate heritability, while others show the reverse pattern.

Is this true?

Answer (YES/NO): YES